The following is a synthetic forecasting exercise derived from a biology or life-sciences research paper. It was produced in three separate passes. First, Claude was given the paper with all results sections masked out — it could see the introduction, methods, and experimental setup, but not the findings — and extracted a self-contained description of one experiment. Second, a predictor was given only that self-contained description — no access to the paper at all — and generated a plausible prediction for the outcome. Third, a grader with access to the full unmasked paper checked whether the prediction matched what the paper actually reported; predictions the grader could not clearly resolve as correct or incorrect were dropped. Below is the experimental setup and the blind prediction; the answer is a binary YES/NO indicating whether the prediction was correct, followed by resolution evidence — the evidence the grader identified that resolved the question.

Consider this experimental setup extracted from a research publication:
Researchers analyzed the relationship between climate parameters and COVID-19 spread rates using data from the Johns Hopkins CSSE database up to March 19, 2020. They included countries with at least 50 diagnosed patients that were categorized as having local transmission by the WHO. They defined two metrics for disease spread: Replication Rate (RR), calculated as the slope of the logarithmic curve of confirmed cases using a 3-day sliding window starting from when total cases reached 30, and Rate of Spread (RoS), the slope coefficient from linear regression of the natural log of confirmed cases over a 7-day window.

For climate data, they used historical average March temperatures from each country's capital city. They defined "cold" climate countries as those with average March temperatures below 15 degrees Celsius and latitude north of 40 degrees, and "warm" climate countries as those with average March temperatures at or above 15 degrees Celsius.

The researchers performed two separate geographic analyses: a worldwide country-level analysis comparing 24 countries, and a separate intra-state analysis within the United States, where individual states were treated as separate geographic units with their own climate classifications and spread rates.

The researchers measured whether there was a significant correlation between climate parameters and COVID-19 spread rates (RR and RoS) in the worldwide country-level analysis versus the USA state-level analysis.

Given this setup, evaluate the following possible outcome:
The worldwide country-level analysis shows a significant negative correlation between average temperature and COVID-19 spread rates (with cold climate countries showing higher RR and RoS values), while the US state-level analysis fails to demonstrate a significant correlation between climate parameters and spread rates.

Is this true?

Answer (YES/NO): YES